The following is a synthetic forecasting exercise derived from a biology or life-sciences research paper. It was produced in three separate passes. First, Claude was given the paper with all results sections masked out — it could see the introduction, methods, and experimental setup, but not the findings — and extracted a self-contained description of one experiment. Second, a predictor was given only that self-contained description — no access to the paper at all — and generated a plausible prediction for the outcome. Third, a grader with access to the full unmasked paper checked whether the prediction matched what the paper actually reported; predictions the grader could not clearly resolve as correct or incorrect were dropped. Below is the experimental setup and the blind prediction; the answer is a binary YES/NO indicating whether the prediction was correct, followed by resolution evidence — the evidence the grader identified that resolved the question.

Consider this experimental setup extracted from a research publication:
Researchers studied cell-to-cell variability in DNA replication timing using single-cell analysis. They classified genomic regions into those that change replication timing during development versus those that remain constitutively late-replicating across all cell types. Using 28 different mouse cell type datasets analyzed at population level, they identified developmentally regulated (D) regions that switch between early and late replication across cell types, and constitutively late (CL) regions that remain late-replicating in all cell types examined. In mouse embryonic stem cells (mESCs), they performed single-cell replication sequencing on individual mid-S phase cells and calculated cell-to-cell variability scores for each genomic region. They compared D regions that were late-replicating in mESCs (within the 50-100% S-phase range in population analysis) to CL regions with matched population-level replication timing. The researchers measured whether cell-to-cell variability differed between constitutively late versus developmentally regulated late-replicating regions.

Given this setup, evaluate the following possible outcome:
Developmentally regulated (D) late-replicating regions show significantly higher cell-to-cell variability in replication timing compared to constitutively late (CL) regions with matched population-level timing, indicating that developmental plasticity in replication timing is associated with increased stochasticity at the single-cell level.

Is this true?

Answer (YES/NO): YES